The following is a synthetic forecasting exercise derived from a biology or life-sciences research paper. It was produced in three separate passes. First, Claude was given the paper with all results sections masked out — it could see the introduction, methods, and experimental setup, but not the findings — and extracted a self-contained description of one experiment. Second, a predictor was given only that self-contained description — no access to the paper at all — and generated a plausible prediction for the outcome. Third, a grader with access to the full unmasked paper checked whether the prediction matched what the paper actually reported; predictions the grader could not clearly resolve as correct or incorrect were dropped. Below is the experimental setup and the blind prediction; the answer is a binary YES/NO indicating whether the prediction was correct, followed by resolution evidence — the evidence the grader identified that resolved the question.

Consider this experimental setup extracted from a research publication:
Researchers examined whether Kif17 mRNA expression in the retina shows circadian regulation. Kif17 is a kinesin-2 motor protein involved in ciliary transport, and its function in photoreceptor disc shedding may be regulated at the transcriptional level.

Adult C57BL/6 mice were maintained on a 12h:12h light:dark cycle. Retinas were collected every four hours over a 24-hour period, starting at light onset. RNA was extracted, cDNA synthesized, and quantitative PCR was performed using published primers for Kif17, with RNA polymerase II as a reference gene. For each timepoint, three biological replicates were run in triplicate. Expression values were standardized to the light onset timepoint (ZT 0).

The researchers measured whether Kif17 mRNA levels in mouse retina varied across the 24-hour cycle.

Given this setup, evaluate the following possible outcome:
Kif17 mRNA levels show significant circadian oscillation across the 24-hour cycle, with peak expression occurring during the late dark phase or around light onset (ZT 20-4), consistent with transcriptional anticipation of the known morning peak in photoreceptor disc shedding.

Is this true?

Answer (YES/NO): YES